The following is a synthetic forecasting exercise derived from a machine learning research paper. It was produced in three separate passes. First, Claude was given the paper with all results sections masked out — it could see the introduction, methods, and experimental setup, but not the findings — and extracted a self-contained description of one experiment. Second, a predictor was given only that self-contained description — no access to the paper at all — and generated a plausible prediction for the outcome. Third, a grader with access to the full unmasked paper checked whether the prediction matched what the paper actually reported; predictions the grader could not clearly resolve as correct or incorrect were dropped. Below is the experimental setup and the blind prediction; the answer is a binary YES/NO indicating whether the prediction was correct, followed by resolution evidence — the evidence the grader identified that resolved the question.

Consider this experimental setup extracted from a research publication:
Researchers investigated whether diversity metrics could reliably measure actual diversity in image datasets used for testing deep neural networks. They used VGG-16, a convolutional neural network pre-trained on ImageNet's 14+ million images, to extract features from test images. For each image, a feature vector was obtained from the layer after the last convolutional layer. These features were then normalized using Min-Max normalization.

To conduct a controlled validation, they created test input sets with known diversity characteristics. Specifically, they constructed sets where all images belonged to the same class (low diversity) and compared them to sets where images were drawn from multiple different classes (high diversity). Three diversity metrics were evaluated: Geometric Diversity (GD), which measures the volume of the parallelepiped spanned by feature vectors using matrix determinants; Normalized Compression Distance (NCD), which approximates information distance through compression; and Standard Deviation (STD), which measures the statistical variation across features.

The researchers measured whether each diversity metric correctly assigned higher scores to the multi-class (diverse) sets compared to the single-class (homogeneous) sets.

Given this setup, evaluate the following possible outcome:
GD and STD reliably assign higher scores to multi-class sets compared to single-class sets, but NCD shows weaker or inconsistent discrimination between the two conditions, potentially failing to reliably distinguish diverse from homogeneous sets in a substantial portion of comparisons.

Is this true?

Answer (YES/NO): YES